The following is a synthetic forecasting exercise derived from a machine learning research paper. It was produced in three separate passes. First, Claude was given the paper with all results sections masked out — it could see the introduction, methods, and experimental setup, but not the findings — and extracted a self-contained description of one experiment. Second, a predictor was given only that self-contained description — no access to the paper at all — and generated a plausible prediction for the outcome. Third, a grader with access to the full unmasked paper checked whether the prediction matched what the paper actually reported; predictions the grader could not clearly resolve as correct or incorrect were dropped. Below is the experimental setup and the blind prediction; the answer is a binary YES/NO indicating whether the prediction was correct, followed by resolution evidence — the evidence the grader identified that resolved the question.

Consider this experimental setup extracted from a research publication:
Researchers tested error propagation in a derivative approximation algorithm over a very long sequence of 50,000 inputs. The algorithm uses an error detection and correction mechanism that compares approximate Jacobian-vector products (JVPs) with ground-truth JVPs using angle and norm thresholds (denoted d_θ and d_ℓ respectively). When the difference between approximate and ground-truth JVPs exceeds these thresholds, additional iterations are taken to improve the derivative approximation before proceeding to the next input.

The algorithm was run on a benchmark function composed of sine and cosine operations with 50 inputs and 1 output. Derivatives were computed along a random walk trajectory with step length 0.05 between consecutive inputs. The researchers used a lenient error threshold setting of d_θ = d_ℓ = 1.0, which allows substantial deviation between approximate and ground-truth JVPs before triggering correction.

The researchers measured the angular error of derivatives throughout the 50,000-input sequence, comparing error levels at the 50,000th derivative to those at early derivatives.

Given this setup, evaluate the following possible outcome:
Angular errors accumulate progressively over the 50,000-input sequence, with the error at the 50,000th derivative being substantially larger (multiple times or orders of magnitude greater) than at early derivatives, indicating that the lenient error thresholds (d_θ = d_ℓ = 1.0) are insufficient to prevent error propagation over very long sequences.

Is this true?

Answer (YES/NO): NO